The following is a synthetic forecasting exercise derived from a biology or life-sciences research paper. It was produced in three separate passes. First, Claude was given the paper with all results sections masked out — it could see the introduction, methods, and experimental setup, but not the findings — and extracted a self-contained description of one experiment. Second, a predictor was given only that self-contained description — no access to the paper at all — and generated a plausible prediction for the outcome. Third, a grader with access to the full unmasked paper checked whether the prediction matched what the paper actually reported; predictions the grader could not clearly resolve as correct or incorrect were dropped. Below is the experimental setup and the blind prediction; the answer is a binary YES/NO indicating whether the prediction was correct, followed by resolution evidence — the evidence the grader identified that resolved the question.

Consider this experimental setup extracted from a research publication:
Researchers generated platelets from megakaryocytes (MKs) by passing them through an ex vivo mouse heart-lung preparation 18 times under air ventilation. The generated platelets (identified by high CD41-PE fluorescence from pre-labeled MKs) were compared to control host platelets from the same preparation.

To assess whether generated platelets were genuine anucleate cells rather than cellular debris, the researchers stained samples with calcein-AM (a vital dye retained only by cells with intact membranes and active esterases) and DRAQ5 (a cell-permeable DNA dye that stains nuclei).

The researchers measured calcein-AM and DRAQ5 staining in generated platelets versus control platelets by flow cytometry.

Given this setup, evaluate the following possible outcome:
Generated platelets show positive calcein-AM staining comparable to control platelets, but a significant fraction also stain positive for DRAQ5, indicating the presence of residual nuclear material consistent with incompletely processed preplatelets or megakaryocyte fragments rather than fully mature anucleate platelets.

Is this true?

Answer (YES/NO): NO